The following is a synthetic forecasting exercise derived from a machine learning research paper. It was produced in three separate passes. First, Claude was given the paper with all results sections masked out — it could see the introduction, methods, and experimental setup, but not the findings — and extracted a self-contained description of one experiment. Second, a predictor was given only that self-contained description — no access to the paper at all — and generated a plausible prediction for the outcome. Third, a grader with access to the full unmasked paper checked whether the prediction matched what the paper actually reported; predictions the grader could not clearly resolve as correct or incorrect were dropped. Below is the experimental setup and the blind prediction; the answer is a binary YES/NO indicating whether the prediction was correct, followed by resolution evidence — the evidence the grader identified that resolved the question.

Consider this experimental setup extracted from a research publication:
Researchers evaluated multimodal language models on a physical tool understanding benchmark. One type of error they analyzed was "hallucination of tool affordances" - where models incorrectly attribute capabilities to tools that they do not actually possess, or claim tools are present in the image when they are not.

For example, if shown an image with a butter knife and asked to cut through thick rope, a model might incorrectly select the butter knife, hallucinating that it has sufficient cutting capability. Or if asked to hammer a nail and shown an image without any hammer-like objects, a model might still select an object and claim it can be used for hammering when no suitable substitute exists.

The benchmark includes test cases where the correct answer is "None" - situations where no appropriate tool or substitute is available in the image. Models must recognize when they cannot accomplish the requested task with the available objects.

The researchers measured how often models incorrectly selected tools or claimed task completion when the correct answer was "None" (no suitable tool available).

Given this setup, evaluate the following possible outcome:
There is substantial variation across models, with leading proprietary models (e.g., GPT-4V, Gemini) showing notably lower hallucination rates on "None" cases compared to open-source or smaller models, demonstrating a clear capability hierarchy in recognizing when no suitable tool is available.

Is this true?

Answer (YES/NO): NO